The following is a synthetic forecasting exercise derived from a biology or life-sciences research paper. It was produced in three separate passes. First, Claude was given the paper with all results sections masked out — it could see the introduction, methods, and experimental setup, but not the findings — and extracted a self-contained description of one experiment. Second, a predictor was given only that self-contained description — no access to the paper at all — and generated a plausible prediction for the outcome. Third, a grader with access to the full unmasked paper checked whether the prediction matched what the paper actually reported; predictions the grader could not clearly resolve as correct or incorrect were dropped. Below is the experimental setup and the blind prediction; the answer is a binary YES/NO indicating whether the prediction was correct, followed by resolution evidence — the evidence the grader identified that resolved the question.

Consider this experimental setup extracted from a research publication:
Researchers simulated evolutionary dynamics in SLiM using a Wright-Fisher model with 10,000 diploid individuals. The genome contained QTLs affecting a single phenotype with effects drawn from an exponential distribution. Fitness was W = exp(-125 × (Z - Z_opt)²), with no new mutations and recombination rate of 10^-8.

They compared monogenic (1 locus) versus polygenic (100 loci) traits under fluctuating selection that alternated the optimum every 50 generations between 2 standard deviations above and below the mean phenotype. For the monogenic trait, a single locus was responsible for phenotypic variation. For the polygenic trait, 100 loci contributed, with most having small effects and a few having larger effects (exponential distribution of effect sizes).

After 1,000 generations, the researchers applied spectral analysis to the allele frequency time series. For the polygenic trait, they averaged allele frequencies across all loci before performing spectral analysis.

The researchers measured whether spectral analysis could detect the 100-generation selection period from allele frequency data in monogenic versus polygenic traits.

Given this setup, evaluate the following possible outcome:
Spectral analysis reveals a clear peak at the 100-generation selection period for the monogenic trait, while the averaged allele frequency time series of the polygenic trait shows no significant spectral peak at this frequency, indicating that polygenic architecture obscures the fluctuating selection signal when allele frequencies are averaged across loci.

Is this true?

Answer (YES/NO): NO